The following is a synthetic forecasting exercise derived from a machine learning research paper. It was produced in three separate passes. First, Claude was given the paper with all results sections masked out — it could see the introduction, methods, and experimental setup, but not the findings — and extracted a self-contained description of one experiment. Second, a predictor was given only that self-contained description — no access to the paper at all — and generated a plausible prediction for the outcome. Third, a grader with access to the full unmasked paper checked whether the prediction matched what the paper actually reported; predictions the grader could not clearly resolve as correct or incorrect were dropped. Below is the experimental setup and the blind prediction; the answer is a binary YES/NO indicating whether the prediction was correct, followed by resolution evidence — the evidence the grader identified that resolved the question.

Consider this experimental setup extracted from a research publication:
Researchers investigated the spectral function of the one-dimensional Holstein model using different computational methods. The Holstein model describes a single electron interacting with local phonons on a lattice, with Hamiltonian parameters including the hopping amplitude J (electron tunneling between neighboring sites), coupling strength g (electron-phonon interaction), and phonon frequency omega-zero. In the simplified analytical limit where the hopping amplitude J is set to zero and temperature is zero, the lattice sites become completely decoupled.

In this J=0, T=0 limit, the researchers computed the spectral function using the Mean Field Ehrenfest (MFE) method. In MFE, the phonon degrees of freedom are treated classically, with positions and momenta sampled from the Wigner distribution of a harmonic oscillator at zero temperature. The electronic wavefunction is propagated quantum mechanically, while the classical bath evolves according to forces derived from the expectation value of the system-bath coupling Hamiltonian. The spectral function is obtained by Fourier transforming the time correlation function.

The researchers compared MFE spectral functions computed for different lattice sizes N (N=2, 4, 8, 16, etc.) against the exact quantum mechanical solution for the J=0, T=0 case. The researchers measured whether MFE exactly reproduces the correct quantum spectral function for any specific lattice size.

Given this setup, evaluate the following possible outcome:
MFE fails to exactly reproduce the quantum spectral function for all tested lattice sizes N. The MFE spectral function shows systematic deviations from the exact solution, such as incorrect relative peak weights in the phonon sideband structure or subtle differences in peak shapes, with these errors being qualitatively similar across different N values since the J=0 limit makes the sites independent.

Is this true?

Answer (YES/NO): NO